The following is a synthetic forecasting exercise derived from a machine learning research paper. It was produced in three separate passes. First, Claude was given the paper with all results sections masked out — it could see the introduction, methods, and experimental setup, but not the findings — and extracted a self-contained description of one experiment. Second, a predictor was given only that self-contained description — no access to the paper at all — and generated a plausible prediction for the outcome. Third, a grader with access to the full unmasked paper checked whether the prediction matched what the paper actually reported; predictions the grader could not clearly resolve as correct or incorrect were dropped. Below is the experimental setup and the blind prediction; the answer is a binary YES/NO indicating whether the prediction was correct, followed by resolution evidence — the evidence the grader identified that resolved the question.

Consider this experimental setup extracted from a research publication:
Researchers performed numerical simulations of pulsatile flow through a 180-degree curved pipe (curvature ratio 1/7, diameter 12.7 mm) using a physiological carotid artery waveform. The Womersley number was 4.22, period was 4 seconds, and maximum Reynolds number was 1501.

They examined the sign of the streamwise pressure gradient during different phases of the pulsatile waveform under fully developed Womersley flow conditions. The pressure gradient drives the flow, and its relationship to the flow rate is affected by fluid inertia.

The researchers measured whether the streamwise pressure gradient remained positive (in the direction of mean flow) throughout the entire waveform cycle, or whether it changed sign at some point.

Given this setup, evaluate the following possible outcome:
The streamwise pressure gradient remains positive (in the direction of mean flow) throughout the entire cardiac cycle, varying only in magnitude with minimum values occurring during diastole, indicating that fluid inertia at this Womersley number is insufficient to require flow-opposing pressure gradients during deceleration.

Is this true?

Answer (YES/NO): NO